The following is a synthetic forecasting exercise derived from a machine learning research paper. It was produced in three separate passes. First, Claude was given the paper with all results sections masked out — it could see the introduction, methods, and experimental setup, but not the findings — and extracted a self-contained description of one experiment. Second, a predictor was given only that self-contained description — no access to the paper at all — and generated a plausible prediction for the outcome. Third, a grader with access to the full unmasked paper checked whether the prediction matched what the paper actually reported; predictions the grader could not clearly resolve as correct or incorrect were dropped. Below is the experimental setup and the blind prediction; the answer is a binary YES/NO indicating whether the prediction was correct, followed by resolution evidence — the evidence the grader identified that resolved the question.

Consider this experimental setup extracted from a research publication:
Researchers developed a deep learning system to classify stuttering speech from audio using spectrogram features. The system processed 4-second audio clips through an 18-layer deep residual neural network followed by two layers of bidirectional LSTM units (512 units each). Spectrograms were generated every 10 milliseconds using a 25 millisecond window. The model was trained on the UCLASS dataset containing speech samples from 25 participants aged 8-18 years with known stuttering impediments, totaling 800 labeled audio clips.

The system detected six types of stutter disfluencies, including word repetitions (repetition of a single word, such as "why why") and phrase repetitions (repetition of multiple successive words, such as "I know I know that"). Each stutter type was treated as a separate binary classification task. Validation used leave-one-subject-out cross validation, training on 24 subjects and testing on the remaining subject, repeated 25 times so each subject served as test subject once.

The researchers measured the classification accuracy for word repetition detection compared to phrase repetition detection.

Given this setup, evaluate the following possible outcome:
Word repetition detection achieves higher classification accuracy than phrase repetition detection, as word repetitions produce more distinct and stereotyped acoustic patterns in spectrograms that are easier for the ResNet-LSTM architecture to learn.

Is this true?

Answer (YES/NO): YES